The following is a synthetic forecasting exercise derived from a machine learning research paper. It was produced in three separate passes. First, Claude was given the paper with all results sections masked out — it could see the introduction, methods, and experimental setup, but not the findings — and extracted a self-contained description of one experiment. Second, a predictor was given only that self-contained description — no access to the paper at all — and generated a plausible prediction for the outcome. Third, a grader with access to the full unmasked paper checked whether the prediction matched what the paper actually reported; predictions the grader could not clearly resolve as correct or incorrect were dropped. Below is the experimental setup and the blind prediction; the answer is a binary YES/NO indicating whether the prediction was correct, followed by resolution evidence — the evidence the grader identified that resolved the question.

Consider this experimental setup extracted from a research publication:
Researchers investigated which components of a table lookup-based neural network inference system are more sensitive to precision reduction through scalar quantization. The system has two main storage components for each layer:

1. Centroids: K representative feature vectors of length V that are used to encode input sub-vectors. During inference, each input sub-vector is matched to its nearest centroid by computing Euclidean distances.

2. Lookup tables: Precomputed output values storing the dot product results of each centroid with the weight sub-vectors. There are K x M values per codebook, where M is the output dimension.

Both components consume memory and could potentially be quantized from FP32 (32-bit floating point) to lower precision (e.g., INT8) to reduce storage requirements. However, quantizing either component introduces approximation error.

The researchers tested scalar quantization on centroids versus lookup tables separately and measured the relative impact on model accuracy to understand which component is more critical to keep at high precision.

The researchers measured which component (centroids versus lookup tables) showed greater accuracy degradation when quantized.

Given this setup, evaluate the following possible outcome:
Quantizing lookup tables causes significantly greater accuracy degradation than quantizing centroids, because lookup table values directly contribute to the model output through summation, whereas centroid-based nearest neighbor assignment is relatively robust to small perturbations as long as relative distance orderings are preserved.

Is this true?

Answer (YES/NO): NO